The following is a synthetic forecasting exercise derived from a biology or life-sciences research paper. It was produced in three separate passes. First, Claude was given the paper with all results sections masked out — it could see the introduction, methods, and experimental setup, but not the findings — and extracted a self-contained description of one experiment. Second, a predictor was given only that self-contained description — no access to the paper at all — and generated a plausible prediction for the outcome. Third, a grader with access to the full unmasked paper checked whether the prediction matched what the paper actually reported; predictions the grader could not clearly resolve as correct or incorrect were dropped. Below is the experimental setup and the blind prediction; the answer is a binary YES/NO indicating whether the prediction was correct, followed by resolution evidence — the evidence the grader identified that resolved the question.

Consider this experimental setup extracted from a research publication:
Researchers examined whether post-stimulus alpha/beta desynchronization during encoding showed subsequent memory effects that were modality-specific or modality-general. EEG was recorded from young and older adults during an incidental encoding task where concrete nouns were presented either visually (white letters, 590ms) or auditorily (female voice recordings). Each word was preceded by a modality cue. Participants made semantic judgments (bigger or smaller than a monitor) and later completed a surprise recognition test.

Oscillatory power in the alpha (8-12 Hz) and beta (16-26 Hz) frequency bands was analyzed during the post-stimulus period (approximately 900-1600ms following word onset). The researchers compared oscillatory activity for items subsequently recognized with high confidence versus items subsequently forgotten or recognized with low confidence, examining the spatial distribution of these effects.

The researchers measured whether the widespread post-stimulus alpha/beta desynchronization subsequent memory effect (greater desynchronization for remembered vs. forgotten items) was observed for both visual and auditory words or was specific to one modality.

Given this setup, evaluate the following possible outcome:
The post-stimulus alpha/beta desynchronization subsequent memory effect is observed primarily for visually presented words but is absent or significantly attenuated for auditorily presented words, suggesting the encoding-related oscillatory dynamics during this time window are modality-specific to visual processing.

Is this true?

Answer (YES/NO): NO